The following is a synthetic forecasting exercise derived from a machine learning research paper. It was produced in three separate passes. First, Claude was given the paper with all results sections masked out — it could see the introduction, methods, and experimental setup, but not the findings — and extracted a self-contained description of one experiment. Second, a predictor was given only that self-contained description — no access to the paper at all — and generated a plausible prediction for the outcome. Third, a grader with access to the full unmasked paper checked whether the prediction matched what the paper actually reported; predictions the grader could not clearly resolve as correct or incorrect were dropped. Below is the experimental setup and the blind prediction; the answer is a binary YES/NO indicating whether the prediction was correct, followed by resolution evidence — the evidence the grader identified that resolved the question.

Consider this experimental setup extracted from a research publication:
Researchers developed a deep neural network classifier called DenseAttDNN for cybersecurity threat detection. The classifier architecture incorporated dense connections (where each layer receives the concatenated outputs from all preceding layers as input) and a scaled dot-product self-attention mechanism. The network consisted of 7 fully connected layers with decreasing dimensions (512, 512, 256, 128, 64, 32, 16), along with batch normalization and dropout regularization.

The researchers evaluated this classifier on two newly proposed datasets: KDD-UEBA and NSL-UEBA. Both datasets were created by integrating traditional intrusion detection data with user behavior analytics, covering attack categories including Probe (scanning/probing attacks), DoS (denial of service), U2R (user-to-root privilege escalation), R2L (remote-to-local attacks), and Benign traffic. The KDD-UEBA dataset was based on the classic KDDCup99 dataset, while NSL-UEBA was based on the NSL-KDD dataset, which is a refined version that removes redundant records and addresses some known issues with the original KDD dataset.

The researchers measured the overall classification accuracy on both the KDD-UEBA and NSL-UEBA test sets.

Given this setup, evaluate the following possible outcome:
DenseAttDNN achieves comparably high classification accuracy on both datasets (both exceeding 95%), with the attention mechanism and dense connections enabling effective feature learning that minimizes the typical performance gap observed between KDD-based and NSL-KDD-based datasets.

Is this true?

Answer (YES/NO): YES